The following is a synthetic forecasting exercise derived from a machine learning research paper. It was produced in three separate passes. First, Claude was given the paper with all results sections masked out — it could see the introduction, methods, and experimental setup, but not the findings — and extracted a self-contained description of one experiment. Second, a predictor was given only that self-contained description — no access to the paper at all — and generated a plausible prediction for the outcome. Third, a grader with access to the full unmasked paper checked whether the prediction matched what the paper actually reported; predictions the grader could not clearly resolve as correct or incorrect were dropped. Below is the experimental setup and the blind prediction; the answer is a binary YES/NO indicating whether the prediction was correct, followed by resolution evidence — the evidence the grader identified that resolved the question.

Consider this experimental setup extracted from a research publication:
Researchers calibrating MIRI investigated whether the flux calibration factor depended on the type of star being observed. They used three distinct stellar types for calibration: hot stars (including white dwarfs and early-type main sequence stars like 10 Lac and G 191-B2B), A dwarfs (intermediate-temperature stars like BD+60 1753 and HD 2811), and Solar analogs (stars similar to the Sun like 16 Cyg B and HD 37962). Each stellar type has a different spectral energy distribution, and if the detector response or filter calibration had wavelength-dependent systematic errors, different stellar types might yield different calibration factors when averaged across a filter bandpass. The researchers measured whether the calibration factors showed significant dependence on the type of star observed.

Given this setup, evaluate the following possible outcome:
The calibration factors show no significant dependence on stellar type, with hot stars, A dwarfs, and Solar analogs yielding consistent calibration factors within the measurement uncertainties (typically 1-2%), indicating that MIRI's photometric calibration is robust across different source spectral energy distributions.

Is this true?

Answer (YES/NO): YES